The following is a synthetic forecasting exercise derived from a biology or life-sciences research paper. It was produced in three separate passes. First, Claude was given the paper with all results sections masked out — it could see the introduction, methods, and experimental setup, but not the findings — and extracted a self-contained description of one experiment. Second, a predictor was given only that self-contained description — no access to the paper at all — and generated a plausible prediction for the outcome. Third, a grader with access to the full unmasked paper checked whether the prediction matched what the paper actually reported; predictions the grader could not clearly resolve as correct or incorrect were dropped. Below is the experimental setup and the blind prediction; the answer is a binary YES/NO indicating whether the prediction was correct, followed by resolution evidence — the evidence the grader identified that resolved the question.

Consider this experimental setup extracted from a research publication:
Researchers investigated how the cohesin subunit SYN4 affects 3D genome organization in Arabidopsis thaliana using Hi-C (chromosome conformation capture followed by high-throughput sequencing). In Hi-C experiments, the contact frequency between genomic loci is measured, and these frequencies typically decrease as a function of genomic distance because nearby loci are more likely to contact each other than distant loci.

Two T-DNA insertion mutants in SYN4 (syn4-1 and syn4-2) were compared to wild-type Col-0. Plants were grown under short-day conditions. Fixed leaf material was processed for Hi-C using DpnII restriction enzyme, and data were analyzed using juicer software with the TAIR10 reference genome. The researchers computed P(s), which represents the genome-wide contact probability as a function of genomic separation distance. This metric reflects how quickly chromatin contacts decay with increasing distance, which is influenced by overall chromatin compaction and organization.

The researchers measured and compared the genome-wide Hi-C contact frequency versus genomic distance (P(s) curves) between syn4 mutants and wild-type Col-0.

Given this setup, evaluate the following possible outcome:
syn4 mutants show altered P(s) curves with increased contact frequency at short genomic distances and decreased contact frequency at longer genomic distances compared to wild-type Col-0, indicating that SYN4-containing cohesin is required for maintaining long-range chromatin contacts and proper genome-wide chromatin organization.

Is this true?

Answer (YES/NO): NO